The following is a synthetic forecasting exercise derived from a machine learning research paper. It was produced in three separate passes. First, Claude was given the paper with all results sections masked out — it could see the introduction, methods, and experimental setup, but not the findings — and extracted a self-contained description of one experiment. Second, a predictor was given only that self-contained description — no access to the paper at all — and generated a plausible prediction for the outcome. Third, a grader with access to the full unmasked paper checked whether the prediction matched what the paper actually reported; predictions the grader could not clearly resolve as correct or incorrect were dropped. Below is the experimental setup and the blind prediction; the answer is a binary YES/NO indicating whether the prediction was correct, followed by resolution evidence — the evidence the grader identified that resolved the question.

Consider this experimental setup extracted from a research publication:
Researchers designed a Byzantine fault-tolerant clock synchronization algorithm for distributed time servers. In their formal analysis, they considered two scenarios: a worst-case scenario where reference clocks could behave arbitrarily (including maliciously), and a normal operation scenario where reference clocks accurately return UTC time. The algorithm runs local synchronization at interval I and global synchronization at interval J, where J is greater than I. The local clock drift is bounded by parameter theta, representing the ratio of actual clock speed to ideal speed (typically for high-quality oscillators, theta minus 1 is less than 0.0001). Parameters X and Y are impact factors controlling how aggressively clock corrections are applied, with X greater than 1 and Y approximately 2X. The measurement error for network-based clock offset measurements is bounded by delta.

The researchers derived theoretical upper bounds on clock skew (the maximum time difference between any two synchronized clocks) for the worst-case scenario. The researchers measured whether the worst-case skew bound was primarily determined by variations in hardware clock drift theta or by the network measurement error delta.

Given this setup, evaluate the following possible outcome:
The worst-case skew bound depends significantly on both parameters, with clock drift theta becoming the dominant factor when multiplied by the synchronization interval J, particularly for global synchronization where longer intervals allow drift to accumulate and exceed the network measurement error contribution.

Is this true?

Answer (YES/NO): NO